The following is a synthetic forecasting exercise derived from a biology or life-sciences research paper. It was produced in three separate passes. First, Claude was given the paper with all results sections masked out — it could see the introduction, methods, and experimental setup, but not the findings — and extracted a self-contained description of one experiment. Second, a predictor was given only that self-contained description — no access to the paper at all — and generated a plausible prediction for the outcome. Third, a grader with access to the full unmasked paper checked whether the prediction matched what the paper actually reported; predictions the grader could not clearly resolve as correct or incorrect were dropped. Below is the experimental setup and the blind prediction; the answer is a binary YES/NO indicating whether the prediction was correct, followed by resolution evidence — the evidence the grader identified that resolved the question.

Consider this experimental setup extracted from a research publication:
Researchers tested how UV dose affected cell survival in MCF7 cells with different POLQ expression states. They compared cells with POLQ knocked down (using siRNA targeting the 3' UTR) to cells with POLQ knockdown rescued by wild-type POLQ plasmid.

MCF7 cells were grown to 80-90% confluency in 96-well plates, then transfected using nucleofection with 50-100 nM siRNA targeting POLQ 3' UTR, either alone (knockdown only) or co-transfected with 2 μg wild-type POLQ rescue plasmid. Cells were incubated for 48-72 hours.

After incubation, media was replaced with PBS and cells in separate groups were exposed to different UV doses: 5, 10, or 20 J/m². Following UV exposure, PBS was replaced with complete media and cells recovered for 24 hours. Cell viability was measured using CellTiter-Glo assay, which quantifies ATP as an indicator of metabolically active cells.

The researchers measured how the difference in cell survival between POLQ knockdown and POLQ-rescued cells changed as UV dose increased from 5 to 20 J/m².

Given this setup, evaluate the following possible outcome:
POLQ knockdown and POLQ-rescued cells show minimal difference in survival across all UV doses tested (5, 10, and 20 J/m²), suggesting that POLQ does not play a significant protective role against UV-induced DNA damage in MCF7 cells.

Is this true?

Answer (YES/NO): NO